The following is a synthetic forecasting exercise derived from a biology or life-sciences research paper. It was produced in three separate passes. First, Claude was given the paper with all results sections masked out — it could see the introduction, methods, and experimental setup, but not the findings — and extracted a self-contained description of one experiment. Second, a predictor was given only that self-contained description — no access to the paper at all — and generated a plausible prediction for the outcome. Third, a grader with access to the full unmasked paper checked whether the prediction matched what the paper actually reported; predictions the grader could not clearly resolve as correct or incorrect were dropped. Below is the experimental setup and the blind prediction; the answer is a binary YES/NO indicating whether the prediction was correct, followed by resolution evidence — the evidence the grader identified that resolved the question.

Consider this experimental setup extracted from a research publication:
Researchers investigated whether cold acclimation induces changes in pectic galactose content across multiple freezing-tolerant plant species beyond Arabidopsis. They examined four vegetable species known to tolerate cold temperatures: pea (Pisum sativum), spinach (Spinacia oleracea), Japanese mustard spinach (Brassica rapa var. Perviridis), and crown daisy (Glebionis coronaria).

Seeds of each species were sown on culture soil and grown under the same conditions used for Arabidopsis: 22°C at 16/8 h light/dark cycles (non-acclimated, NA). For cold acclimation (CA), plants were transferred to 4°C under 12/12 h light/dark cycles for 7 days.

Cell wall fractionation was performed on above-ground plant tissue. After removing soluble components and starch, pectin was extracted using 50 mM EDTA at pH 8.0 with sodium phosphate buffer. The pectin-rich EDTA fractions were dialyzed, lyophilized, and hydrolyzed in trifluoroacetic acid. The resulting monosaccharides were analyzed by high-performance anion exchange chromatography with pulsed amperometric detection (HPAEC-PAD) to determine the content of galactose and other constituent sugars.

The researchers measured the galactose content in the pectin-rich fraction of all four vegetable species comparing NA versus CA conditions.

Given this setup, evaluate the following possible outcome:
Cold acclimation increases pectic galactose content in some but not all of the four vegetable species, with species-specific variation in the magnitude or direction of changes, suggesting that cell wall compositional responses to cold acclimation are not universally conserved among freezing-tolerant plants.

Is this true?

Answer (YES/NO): NO